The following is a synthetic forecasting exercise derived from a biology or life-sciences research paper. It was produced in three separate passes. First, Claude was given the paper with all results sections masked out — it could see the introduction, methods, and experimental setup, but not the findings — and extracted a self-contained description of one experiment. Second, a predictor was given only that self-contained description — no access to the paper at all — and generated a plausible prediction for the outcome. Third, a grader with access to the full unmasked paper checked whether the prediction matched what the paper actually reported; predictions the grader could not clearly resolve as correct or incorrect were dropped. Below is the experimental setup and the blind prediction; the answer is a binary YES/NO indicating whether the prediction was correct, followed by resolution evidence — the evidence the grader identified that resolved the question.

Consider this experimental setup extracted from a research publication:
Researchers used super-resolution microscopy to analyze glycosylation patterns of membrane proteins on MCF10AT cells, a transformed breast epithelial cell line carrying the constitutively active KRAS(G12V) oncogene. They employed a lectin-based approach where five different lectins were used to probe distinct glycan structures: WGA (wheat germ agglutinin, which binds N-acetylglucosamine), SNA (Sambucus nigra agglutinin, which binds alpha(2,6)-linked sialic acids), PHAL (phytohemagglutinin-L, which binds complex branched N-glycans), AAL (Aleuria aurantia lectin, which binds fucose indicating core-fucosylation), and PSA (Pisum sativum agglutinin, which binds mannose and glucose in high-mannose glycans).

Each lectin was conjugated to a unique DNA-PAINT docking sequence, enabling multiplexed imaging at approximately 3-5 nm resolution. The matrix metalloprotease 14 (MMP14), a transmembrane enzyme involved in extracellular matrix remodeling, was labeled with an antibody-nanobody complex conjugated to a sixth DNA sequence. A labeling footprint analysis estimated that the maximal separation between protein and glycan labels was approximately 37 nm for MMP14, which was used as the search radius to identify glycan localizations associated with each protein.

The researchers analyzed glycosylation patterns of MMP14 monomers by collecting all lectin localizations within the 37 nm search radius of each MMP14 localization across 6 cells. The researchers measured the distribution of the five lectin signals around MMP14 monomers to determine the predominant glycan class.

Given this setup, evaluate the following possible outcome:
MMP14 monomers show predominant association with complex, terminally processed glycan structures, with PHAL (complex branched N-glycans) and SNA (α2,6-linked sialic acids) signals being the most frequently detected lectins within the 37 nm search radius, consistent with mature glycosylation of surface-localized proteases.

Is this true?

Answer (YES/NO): NO